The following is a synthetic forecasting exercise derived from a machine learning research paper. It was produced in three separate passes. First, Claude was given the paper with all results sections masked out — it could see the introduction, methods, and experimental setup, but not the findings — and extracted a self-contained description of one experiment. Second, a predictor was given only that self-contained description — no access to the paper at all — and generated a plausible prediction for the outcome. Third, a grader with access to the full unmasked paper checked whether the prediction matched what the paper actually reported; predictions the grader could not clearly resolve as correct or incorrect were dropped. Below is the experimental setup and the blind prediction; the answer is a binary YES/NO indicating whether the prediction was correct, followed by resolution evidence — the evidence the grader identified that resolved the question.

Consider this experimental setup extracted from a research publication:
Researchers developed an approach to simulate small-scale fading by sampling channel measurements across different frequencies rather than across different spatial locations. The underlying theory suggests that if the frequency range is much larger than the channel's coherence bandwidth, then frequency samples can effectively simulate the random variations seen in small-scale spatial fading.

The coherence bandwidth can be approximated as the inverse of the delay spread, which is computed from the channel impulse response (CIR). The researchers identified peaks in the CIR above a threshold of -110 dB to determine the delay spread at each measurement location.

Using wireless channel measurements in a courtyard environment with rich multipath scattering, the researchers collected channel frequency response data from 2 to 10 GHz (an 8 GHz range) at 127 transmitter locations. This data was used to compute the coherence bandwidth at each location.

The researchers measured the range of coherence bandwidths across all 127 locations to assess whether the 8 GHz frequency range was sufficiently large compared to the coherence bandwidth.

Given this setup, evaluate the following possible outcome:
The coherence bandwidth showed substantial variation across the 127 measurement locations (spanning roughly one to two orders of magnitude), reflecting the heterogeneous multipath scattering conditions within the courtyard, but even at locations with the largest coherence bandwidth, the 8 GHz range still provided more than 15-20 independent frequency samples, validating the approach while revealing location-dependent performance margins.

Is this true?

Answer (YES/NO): NO